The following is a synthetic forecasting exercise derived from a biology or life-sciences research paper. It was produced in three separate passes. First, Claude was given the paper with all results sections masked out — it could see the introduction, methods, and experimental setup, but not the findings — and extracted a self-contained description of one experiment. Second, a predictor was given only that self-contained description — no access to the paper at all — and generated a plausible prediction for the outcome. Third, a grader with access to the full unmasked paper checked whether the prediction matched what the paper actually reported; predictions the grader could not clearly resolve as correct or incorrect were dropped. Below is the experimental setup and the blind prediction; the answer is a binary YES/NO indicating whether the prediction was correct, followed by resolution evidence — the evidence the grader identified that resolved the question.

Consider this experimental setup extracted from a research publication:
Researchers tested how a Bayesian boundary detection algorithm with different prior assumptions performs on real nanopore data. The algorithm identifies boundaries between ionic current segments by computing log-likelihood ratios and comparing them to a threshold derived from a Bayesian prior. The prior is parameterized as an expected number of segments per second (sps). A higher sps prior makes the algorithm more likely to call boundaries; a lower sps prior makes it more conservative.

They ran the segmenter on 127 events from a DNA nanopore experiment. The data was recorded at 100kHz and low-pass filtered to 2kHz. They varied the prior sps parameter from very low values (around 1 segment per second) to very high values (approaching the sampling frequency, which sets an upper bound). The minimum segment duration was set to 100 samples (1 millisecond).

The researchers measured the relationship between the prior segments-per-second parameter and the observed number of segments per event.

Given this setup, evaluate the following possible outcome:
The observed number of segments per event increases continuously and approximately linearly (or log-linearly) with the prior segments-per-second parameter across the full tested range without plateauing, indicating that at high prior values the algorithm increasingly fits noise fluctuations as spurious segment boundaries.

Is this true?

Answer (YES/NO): NO